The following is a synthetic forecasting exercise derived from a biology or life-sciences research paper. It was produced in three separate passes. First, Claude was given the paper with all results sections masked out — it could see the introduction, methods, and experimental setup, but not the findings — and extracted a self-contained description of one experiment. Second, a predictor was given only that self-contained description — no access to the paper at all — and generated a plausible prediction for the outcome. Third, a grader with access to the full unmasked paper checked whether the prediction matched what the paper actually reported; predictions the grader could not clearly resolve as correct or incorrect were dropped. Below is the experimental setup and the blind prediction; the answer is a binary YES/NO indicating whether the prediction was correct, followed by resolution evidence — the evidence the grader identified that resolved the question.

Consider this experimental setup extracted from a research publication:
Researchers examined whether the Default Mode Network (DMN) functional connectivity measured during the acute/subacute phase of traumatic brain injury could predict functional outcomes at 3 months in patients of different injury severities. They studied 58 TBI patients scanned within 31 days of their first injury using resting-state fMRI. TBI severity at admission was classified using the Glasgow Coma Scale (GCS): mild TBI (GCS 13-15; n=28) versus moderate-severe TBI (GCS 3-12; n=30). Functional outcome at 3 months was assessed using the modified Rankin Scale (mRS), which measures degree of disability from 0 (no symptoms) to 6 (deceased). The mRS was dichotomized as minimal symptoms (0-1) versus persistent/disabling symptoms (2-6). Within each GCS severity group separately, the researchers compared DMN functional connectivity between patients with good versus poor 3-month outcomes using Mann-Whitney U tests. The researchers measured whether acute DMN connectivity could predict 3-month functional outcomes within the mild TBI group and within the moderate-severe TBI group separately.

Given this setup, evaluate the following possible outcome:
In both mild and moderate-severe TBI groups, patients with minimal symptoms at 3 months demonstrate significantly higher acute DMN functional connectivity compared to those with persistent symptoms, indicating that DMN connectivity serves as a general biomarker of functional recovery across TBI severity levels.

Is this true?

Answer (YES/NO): NO